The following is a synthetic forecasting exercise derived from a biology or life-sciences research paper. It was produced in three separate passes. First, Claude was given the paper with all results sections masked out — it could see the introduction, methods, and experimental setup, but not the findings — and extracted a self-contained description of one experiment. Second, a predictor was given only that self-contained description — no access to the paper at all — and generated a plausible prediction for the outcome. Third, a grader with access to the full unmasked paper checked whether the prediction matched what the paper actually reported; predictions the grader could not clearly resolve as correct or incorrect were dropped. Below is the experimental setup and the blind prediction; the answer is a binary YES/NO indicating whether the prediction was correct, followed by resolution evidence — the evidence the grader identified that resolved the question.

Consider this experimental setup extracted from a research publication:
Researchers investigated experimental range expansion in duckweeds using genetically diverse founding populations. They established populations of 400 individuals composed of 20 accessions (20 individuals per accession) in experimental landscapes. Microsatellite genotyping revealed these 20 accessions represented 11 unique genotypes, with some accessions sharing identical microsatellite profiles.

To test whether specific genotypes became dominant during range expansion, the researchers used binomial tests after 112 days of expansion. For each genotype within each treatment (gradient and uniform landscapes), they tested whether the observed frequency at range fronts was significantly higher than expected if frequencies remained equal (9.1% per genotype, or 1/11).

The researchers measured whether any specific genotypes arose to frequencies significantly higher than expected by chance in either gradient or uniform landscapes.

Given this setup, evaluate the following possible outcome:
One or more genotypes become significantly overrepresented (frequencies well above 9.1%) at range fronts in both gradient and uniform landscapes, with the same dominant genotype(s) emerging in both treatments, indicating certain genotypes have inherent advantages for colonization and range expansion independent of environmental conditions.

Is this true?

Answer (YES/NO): NO